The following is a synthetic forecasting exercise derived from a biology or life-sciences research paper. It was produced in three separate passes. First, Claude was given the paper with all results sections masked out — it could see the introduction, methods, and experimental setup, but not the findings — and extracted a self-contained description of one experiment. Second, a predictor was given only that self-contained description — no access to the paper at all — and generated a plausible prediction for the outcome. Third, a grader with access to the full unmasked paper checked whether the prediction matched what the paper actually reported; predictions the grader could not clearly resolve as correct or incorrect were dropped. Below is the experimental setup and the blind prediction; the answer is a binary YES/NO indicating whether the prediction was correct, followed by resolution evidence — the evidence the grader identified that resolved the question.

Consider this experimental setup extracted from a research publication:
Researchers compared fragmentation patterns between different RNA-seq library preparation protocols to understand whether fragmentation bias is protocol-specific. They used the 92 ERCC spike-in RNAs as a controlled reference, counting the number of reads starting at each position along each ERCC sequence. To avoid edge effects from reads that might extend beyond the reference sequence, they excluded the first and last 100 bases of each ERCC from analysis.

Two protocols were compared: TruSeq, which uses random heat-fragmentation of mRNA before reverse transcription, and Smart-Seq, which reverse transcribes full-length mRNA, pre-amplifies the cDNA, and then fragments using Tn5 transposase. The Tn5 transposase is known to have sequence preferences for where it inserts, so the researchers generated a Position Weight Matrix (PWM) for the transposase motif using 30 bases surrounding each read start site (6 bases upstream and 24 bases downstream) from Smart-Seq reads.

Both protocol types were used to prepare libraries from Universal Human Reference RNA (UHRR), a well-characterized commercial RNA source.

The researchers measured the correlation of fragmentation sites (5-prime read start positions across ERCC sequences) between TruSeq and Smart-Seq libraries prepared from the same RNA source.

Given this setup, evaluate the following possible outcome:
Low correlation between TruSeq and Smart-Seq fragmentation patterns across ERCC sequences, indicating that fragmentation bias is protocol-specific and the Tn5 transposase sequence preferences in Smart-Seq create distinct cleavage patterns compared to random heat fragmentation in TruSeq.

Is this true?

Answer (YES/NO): YES